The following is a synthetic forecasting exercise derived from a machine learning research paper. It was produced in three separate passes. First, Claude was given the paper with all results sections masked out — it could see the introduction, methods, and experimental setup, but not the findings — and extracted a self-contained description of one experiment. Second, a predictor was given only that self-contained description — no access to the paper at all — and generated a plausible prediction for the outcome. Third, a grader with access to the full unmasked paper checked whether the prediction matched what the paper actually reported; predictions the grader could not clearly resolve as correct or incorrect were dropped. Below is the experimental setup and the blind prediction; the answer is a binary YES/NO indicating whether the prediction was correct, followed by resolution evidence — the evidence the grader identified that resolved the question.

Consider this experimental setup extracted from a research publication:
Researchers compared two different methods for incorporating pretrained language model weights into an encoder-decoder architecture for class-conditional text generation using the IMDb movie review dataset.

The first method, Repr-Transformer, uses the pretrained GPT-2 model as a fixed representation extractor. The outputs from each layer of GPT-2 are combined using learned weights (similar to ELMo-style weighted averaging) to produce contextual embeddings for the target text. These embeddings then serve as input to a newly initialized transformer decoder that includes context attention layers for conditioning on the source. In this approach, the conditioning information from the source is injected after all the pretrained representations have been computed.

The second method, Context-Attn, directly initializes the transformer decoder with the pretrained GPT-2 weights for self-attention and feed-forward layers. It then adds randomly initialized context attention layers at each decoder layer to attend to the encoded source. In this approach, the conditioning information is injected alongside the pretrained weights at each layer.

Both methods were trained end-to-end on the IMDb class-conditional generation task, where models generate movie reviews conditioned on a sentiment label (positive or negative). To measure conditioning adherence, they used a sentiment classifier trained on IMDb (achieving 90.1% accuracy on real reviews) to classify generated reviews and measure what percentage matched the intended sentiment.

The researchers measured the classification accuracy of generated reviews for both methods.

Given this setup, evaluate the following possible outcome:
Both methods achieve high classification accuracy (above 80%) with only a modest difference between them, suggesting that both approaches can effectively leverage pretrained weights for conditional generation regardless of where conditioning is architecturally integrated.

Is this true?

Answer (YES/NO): NO